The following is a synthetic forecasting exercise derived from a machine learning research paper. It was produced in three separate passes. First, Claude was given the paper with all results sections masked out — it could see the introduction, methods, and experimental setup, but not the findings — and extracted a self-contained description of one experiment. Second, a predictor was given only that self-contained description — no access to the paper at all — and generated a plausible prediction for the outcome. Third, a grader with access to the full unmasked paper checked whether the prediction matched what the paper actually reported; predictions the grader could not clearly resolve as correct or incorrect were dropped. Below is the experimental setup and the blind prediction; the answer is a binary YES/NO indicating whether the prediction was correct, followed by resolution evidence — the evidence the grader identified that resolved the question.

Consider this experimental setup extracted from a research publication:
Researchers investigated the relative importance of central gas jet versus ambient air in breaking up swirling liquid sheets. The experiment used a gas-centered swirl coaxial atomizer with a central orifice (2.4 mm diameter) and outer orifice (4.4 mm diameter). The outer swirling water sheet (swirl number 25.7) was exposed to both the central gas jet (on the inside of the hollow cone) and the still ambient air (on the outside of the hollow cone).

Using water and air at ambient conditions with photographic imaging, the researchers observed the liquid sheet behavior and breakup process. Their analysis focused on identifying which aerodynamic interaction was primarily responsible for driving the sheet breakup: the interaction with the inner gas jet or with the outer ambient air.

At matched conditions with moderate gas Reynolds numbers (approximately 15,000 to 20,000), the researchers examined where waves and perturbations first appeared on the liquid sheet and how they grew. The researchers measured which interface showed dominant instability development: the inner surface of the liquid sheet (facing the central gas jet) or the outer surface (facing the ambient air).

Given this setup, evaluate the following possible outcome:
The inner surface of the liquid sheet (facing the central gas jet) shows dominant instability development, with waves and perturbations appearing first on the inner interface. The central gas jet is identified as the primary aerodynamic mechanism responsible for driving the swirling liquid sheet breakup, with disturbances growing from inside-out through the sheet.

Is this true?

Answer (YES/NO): YES